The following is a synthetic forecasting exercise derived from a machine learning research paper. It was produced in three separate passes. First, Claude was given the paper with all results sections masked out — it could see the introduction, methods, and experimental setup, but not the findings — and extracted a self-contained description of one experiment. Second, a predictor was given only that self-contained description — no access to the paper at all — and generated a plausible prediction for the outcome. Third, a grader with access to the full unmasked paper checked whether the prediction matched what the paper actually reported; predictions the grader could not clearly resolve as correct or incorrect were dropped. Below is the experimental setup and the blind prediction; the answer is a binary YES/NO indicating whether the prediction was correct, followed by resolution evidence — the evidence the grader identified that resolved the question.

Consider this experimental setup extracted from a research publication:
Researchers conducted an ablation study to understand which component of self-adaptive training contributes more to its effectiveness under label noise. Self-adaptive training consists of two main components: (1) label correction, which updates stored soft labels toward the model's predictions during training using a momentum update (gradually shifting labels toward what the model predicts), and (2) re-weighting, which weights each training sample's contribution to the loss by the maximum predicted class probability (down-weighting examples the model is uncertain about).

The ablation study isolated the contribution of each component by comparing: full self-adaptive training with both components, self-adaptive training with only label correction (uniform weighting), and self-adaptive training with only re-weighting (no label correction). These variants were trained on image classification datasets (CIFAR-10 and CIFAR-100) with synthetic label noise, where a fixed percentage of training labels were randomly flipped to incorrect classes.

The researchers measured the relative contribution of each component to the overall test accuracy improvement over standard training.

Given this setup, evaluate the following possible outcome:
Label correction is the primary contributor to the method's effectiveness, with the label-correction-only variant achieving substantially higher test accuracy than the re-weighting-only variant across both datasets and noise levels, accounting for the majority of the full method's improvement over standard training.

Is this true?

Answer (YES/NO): YES